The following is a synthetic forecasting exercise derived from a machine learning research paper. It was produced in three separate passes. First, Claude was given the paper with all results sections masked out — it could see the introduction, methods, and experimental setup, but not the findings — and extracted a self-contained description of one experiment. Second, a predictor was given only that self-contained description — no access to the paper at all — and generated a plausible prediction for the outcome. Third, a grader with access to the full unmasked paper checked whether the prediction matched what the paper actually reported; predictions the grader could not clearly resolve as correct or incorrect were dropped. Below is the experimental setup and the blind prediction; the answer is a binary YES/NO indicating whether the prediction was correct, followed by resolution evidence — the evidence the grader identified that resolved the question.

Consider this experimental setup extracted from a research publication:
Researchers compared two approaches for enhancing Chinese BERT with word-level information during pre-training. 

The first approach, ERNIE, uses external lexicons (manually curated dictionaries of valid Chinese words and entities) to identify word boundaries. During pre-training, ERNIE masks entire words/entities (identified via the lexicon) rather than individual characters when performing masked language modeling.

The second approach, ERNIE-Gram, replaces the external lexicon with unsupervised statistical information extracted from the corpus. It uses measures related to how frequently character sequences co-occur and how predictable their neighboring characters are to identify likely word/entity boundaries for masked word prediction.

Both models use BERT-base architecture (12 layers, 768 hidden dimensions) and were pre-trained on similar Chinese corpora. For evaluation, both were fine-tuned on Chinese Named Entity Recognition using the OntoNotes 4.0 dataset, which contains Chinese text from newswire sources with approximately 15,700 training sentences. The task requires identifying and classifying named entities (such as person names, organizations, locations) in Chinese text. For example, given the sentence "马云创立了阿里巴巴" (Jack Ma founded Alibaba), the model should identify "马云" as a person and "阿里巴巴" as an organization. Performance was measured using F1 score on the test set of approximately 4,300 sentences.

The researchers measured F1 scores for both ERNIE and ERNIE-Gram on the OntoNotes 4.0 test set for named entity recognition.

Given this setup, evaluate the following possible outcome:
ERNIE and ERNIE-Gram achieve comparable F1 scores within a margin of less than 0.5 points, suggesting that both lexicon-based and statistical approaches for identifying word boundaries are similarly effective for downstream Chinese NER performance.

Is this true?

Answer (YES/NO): NO